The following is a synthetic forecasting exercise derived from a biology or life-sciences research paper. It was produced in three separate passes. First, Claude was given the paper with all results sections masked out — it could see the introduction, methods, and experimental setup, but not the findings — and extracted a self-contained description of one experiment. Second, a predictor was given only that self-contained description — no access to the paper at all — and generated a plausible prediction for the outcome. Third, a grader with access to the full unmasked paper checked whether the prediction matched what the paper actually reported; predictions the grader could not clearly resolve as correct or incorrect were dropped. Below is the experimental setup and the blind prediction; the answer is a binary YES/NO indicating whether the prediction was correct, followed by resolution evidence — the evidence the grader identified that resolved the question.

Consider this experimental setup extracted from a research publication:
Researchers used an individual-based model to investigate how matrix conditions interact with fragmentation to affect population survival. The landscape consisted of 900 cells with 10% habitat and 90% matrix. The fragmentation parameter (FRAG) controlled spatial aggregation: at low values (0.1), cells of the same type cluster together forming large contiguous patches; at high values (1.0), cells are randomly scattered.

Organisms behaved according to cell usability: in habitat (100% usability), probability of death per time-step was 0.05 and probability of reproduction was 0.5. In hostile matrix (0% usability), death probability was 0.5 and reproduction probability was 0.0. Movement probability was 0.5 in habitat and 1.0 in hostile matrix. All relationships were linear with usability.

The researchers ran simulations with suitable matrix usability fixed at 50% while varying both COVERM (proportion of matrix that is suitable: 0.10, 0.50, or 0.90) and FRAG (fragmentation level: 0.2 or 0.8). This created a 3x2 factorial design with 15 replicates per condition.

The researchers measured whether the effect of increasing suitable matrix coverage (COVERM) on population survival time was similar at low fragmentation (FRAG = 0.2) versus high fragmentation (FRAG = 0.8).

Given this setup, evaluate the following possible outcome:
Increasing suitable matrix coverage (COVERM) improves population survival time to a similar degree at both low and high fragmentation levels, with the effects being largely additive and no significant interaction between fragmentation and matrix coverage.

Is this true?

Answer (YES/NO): NO